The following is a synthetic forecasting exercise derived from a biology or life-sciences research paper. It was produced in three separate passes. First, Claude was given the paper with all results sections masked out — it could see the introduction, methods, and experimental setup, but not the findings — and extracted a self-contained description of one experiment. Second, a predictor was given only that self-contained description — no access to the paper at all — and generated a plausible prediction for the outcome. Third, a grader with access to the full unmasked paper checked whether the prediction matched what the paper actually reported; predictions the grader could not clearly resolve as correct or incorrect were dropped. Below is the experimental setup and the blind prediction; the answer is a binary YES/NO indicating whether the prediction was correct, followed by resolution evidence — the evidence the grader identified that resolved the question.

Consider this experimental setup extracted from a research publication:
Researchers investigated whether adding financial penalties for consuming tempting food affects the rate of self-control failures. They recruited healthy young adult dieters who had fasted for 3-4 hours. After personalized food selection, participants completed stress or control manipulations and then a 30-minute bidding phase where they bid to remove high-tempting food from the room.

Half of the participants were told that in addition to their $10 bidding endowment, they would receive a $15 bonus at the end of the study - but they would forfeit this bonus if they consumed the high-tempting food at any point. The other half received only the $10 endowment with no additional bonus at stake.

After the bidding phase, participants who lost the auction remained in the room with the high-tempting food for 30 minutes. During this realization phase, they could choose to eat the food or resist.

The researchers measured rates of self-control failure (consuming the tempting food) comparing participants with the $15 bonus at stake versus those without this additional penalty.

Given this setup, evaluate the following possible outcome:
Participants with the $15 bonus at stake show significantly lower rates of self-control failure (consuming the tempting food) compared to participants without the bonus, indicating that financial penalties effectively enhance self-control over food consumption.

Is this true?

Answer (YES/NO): YES